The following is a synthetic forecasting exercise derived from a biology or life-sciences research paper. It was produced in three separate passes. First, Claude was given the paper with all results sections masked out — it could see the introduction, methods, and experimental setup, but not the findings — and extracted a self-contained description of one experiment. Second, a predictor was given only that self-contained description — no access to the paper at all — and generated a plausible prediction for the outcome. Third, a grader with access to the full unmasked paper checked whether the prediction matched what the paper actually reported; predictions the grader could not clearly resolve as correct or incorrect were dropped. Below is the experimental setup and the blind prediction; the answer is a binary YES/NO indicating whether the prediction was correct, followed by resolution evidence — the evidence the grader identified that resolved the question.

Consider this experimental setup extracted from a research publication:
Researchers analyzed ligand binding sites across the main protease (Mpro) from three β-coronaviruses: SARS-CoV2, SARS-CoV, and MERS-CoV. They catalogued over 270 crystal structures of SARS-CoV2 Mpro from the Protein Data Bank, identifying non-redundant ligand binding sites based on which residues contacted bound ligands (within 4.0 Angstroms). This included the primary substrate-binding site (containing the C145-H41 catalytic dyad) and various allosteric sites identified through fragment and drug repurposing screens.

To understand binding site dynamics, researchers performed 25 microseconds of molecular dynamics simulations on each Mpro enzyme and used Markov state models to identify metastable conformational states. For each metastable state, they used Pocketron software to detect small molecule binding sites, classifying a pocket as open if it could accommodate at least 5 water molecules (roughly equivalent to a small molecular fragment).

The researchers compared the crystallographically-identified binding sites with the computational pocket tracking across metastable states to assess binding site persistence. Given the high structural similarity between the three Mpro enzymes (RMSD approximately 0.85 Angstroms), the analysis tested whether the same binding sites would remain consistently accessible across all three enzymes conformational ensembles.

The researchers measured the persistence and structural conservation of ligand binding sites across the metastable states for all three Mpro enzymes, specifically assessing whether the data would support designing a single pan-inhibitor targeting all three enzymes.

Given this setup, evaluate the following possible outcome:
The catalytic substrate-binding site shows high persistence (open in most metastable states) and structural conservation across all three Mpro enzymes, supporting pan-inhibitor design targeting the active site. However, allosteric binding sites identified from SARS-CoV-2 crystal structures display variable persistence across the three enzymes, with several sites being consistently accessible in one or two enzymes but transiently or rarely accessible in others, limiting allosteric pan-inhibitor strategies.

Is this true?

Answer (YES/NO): YES